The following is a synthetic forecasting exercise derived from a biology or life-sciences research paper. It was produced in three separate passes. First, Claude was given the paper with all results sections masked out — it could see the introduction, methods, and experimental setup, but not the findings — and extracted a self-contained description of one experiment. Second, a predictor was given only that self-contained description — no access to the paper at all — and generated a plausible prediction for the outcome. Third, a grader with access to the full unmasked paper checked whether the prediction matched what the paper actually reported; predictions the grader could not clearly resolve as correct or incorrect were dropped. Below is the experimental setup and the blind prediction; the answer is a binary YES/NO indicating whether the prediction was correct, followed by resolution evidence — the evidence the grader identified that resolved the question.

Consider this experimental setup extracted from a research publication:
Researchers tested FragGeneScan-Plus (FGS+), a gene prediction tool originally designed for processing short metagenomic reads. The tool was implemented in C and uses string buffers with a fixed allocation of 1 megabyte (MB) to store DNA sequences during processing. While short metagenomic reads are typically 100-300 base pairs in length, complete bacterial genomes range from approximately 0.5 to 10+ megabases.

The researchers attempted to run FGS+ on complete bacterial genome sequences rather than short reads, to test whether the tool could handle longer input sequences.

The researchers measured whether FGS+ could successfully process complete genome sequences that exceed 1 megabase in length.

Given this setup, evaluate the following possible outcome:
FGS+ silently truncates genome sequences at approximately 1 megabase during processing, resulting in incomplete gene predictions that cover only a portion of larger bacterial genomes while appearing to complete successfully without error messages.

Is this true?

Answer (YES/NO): NO